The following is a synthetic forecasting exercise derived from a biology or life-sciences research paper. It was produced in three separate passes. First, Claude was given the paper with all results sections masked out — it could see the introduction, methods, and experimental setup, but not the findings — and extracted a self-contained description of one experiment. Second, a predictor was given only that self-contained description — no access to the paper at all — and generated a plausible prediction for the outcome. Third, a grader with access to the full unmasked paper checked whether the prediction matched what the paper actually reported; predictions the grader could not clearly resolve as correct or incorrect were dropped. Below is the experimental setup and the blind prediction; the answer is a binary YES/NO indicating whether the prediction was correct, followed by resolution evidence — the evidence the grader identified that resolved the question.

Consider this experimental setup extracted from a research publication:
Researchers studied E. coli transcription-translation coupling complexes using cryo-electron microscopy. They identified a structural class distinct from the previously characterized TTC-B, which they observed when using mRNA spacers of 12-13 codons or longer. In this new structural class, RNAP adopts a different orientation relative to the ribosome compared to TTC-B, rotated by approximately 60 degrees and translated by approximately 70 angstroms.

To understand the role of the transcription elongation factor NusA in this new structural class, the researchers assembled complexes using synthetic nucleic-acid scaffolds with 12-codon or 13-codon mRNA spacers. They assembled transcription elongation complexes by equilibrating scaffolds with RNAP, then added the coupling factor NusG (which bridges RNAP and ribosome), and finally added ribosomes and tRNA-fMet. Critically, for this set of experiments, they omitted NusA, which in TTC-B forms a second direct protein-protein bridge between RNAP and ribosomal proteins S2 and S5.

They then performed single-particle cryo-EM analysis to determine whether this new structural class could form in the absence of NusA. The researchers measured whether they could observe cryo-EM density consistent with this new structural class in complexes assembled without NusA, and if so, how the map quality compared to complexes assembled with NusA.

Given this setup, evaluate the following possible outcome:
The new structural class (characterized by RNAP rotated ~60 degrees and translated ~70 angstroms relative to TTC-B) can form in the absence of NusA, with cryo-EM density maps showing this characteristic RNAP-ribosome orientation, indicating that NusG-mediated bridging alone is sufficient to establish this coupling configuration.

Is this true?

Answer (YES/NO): YES